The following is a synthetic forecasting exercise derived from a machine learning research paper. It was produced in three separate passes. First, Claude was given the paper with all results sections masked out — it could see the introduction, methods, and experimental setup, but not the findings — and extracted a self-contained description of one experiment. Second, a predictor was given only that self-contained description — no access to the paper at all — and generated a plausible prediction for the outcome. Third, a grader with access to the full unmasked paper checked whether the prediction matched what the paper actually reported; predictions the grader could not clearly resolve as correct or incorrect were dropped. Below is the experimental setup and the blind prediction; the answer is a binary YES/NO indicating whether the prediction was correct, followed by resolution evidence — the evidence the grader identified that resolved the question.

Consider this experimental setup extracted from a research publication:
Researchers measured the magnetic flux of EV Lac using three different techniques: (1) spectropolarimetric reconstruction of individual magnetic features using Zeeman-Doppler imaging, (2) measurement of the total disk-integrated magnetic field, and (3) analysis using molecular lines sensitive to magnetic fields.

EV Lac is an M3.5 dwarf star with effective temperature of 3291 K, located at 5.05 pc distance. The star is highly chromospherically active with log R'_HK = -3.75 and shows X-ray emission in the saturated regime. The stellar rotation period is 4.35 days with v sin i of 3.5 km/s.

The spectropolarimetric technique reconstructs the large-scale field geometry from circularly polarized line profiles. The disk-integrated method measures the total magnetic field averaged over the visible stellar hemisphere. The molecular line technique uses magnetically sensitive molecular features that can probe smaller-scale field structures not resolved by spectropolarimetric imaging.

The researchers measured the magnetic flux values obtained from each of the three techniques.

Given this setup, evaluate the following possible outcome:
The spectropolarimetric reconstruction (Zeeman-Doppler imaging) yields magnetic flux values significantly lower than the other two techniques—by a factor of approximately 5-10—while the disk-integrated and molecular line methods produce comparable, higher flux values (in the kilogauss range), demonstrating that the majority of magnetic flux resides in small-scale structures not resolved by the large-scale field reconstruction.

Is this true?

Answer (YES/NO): NO